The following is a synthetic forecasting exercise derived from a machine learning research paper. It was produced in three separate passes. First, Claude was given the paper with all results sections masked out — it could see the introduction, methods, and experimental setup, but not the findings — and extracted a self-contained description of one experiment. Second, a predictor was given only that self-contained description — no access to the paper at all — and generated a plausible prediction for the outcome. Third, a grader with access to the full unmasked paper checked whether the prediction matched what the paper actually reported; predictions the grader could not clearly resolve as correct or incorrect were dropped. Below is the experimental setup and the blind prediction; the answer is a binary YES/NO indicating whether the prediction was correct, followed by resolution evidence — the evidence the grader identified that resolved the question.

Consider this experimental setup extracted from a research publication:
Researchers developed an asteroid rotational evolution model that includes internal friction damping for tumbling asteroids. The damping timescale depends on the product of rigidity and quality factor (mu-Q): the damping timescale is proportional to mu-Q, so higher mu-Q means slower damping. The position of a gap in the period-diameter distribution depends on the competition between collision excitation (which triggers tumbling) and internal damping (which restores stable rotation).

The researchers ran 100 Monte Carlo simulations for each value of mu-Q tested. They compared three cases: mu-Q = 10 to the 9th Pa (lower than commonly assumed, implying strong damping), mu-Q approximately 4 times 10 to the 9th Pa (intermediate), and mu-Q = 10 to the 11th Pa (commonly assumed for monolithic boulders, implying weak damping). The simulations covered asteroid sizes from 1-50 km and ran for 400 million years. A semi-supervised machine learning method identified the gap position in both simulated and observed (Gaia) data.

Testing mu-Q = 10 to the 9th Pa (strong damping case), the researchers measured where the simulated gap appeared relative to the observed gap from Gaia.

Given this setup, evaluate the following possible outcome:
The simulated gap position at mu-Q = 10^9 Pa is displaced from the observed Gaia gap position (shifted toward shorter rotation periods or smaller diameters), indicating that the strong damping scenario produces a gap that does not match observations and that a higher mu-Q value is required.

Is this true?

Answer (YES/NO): YES